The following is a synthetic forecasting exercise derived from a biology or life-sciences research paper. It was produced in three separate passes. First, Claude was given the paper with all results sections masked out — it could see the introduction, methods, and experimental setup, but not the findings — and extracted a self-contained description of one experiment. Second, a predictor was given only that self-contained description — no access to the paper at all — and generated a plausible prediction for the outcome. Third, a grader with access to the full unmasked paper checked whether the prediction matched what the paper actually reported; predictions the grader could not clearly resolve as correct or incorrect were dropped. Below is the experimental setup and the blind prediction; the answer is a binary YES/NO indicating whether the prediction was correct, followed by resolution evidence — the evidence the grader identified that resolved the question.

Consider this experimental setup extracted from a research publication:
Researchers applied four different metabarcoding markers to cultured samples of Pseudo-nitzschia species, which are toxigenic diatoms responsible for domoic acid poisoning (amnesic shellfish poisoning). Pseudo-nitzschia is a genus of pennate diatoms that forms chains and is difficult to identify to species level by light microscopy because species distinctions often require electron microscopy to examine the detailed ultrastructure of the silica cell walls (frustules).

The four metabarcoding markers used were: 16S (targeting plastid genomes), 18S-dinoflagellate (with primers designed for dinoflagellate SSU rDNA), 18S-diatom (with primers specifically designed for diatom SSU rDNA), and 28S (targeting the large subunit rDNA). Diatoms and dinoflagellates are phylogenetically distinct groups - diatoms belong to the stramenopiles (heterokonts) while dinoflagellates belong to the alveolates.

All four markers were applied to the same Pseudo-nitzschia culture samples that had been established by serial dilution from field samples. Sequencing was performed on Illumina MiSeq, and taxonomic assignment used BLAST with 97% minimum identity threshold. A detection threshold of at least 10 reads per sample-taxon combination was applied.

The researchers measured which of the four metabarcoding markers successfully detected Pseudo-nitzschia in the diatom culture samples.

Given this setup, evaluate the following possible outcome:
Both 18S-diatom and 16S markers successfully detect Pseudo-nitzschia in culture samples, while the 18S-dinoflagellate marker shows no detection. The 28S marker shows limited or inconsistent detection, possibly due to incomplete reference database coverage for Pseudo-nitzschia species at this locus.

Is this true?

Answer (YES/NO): NO